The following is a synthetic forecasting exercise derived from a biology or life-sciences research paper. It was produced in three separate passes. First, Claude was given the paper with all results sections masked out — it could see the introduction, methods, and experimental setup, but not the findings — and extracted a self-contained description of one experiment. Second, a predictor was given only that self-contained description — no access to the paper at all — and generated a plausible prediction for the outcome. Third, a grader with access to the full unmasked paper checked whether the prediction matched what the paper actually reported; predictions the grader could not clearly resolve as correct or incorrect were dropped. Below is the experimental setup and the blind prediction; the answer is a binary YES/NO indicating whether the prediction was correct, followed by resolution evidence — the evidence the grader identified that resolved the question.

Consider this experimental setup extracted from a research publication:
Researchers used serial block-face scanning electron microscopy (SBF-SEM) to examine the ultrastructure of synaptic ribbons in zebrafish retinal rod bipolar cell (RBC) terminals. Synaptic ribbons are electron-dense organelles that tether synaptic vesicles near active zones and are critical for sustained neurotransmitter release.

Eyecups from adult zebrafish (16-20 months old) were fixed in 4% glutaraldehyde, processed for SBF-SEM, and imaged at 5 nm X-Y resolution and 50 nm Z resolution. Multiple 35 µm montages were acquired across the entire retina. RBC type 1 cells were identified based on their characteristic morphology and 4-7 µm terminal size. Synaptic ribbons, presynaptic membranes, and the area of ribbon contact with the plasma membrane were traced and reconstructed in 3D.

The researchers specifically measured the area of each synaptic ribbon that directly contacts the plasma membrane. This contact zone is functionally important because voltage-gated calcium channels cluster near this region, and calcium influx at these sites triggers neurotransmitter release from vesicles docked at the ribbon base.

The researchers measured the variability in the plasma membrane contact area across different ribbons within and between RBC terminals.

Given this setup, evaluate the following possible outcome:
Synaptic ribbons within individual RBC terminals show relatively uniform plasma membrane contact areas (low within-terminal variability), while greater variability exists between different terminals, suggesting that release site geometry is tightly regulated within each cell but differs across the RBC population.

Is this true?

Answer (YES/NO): NO